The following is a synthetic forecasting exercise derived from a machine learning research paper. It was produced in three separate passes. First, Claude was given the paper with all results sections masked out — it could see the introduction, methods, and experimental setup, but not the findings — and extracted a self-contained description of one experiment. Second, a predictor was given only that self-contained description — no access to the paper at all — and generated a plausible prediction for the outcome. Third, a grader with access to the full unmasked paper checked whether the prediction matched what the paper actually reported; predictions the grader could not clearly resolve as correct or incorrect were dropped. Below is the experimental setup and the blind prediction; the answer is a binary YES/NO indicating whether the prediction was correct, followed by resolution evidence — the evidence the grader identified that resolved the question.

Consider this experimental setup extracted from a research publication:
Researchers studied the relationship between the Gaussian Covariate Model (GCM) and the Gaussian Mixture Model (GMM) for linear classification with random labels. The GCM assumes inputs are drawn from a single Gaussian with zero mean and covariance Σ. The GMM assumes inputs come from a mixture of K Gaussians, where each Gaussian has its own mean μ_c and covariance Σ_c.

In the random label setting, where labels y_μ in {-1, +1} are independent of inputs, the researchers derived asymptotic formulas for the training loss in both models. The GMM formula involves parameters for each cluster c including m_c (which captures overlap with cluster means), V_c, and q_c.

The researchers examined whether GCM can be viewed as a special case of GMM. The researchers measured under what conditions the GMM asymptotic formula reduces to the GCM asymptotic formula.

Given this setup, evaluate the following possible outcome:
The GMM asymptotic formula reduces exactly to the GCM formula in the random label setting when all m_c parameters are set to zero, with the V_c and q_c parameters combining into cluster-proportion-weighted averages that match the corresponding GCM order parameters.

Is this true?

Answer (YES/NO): NO